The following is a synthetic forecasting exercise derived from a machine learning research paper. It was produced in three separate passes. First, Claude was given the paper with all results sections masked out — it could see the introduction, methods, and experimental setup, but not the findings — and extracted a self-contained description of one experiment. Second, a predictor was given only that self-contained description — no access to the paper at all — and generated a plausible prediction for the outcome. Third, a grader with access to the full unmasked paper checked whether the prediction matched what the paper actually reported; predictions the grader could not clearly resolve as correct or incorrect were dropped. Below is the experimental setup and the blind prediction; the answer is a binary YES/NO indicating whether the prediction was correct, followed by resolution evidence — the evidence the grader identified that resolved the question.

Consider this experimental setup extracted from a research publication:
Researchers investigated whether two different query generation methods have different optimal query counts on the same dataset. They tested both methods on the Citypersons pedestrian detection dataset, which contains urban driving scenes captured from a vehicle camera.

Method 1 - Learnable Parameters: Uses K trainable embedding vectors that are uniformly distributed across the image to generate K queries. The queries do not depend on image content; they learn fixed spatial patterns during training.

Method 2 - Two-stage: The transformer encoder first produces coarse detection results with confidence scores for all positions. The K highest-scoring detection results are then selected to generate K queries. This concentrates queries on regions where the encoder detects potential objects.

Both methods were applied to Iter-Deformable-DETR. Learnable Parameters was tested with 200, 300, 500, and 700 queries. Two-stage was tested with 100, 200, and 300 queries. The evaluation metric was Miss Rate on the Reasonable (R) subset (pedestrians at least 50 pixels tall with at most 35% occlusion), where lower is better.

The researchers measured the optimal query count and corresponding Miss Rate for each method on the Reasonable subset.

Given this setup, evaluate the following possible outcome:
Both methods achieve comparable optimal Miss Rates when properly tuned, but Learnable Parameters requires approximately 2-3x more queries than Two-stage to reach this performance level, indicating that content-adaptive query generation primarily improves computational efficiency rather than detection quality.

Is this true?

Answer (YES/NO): YES